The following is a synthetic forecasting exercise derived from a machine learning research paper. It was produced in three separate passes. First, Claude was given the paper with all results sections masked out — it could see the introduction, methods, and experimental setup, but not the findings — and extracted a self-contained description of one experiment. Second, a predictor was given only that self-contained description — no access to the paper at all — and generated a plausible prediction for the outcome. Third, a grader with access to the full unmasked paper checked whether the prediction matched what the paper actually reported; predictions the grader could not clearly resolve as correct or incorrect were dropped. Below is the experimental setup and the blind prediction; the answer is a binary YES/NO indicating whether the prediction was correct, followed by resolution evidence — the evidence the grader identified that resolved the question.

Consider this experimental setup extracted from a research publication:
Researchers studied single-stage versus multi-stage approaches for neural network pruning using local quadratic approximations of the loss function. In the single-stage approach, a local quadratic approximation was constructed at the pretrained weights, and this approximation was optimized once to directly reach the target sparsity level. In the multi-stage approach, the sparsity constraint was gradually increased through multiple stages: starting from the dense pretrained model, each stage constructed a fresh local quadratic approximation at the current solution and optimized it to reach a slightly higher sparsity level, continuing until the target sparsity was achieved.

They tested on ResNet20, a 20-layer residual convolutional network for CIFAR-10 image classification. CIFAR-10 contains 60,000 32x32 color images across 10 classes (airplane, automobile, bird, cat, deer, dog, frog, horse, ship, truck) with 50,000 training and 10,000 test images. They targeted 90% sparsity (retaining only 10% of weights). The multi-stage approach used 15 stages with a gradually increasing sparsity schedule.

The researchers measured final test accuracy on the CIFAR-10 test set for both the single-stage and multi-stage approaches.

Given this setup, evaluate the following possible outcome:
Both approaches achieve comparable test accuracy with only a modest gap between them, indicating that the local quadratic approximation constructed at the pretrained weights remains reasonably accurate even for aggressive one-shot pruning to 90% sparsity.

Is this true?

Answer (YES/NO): NO